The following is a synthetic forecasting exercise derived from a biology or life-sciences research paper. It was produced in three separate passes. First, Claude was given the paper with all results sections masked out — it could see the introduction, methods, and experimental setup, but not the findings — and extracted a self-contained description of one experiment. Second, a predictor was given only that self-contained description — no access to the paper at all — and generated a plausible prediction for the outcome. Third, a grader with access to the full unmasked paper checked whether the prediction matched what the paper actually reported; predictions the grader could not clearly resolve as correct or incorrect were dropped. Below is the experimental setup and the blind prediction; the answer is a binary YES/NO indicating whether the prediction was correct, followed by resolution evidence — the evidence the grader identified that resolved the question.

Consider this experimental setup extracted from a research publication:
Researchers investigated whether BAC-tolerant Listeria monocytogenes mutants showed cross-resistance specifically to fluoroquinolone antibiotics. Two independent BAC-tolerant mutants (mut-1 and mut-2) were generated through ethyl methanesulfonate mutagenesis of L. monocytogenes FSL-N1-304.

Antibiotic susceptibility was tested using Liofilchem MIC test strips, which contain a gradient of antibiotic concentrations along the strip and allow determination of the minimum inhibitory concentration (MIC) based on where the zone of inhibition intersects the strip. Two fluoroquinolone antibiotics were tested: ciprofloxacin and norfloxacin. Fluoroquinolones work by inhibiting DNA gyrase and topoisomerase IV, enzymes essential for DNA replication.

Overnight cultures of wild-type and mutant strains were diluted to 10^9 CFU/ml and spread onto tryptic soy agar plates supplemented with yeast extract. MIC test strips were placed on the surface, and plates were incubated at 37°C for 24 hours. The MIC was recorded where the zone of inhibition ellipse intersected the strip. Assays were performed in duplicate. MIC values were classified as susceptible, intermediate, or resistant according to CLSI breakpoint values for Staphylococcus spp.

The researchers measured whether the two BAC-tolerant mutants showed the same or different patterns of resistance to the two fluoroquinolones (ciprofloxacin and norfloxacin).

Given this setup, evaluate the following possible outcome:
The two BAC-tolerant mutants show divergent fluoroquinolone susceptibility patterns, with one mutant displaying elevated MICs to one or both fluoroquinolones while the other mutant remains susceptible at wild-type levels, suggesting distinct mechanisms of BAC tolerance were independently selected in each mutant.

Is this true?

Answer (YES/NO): NO